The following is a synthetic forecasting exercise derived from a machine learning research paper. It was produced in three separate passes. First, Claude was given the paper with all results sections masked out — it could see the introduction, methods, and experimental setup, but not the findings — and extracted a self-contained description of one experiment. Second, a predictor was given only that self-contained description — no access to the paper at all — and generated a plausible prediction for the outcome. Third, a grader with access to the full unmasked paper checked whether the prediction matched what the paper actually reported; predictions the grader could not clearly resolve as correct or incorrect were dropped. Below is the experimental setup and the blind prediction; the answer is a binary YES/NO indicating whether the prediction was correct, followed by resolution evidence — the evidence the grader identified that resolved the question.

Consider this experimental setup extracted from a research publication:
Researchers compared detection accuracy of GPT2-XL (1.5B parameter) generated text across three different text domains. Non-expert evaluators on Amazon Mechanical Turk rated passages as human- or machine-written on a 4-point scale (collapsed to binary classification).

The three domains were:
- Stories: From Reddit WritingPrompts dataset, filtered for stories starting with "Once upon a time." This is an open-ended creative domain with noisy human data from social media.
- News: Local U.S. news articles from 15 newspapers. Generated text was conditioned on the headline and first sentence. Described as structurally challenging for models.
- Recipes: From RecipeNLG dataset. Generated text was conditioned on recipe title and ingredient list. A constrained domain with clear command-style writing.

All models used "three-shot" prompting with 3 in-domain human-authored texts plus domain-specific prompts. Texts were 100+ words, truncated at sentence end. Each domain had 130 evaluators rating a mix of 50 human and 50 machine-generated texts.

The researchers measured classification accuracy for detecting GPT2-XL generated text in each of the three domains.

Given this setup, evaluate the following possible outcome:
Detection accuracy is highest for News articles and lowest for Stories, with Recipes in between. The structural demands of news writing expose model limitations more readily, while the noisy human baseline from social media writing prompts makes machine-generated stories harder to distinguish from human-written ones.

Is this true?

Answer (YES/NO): NO